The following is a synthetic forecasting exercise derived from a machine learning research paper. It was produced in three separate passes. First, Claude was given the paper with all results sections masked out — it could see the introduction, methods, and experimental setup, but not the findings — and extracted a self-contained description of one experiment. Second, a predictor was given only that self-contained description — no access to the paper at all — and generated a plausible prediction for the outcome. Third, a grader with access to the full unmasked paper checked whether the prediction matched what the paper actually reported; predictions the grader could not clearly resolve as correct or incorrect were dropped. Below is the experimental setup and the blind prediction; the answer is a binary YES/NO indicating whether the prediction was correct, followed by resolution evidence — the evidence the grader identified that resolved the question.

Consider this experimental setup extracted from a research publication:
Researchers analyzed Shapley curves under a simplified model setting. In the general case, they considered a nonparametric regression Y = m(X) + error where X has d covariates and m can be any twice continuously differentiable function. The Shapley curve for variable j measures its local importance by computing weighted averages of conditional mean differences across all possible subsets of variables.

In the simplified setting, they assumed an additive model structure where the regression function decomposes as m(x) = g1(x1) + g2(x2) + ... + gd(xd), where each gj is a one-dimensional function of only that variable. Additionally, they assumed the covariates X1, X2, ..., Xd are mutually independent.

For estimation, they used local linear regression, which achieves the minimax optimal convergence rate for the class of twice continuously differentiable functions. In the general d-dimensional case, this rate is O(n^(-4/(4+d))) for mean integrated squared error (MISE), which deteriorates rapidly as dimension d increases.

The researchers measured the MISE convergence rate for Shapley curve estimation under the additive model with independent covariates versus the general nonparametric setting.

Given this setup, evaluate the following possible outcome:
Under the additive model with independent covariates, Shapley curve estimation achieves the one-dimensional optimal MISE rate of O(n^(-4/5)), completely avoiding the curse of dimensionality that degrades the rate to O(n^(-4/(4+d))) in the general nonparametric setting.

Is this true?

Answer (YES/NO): YES